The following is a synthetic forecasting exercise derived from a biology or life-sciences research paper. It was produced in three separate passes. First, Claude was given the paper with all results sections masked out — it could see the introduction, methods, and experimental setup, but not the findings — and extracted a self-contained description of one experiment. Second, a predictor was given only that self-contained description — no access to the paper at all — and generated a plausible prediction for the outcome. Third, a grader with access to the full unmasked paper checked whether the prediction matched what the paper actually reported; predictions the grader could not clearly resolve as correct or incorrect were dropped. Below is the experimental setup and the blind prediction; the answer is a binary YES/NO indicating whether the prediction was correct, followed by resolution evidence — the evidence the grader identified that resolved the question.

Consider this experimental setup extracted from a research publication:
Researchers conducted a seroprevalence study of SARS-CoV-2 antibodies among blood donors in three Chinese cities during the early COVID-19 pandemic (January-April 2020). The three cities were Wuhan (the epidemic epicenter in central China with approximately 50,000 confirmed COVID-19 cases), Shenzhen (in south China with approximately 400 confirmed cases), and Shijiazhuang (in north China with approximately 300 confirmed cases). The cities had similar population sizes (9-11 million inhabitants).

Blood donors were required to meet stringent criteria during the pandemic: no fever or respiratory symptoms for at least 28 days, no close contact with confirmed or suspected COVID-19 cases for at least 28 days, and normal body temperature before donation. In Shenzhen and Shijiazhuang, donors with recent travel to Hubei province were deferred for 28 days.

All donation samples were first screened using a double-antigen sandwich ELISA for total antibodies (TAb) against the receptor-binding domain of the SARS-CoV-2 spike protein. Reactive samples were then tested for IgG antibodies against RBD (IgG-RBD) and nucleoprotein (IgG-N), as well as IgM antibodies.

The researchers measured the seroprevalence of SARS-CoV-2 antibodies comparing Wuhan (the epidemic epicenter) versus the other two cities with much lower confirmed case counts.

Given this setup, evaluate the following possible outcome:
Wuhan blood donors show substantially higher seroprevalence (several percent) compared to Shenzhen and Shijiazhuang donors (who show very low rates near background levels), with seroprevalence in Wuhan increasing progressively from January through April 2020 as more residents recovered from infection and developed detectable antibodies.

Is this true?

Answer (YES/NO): NO